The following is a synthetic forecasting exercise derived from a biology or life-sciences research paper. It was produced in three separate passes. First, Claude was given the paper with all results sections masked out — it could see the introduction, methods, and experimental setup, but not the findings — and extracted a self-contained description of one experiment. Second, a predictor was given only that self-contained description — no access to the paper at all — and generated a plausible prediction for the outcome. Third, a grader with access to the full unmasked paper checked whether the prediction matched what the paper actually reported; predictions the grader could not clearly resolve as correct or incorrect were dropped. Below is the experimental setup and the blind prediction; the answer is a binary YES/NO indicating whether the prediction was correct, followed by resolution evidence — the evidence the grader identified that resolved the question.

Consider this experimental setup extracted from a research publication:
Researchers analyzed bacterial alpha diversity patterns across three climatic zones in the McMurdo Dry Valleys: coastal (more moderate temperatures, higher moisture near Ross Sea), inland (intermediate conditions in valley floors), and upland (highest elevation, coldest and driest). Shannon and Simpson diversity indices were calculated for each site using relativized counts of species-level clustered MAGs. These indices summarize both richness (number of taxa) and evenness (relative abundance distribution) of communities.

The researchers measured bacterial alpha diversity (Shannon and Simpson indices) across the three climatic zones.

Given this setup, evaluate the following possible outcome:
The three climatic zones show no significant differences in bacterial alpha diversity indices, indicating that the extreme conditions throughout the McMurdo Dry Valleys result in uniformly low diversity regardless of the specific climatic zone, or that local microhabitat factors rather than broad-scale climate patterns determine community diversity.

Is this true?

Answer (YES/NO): YES